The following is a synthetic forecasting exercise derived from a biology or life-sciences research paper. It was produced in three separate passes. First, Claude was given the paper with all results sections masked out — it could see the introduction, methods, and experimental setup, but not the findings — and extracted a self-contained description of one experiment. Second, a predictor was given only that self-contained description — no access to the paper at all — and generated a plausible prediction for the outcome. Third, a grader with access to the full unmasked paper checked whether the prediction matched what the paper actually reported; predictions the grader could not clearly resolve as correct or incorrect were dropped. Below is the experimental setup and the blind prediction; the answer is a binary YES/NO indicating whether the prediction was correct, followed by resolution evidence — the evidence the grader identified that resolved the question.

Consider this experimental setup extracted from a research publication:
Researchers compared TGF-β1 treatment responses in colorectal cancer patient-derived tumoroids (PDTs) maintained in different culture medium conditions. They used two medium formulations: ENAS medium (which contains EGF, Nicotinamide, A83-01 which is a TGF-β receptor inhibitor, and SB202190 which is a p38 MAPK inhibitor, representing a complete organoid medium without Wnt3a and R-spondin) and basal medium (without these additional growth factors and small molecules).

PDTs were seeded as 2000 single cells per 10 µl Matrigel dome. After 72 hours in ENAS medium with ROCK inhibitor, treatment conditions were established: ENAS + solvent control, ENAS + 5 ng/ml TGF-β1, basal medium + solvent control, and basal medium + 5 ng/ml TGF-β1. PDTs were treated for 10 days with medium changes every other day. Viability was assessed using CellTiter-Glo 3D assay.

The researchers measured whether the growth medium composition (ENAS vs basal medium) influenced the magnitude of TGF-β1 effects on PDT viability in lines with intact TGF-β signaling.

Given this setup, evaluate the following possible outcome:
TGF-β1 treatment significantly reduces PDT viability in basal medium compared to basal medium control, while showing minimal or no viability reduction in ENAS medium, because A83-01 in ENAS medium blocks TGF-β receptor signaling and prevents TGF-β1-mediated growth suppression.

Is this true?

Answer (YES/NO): YES